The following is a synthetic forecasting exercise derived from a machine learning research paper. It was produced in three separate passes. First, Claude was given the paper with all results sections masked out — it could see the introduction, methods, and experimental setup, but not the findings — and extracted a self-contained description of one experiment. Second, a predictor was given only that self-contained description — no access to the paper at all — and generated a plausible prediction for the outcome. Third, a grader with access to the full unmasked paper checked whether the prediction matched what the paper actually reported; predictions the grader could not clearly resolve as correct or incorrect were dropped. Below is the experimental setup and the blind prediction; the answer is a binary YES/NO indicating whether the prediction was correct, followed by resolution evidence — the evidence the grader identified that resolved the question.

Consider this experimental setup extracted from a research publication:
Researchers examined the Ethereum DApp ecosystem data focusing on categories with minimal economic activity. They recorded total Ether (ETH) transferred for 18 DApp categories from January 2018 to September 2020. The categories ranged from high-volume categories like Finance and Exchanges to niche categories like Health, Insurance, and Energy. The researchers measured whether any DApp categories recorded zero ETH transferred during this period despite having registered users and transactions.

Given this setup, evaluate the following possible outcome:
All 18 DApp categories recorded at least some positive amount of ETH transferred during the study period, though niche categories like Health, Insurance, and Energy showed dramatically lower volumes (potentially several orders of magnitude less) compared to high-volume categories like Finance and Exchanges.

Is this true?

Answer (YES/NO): NO